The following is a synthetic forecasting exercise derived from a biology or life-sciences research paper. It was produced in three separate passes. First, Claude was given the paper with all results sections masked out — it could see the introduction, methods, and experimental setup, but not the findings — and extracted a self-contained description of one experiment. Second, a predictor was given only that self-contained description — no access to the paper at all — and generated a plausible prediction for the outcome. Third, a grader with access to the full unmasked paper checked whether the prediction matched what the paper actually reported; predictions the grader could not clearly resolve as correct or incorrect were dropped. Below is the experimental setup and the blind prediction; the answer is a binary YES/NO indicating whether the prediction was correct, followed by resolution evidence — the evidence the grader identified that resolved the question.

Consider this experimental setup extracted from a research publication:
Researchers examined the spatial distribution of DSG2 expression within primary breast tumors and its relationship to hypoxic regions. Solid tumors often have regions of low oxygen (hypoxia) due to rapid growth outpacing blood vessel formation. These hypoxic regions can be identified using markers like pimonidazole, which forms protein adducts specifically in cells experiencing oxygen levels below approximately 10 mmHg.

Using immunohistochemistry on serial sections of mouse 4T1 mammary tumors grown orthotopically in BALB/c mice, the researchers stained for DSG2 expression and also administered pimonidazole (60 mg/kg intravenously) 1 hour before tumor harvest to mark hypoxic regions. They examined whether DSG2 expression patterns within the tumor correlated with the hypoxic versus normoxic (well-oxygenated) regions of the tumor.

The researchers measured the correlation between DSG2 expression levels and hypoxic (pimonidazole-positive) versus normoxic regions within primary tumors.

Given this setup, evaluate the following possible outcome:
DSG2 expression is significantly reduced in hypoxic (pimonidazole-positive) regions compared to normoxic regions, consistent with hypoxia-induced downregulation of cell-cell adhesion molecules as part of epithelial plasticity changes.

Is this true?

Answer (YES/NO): YES